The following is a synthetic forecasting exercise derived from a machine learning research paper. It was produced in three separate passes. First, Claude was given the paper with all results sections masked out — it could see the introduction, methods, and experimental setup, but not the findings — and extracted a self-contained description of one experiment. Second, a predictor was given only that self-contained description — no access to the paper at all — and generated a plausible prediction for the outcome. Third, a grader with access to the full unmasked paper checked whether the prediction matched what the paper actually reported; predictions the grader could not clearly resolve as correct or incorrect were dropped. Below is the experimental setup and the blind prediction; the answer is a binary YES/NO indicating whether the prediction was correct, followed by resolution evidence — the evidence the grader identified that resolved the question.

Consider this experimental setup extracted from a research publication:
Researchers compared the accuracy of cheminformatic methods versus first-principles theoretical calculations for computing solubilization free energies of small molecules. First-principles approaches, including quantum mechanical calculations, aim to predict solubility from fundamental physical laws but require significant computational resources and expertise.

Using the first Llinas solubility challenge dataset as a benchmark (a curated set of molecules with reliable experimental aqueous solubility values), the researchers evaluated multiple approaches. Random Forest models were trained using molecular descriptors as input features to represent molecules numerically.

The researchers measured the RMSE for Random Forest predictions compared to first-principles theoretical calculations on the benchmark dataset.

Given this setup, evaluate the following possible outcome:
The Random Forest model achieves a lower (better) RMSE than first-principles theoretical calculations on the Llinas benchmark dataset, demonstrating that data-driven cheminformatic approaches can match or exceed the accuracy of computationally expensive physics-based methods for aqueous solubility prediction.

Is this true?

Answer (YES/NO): YES